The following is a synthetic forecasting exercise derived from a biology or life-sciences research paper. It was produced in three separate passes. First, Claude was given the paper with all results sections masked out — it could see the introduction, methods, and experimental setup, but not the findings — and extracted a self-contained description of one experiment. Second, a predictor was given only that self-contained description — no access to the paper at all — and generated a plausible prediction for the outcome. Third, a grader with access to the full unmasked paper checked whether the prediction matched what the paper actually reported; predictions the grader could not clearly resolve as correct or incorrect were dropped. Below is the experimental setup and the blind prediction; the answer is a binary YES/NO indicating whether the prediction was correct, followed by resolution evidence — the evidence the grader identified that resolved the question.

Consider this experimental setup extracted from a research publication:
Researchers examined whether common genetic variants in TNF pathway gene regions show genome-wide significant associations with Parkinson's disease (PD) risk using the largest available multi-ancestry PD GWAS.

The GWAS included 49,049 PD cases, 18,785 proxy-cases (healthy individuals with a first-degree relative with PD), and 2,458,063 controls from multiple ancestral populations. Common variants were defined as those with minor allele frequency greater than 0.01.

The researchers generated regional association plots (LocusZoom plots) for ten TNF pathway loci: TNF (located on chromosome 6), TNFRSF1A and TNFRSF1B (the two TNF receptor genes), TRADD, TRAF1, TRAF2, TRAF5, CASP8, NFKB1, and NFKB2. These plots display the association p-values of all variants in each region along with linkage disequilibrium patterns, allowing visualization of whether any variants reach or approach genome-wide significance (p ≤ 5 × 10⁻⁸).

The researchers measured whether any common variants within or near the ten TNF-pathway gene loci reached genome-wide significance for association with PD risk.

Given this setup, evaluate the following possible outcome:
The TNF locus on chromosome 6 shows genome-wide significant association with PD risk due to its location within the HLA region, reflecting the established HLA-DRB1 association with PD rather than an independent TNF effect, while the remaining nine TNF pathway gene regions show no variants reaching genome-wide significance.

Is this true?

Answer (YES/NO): NO